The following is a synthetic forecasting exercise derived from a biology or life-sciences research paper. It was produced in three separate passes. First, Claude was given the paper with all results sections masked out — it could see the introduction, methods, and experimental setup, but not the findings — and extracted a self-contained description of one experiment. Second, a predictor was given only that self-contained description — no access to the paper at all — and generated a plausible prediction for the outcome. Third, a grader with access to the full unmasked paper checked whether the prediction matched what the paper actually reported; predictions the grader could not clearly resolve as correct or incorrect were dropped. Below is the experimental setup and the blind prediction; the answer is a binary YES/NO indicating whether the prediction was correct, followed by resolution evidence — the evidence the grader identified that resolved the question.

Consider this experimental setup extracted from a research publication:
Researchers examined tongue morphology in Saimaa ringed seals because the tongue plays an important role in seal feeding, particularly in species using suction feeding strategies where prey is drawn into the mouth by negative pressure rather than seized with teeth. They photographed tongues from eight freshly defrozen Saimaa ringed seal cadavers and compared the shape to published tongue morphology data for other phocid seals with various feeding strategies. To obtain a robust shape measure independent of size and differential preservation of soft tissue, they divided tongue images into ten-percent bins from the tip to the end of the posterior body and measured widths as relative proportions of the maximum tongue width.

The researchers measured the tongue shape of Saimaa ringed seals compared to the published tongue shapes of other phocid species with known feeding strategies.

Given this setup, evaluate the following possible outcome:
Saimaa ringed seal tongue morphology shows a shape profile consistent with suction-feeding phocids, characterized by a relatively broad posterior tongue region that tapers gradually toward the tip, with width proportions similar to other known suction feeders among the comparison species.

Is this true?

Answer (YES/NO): NO